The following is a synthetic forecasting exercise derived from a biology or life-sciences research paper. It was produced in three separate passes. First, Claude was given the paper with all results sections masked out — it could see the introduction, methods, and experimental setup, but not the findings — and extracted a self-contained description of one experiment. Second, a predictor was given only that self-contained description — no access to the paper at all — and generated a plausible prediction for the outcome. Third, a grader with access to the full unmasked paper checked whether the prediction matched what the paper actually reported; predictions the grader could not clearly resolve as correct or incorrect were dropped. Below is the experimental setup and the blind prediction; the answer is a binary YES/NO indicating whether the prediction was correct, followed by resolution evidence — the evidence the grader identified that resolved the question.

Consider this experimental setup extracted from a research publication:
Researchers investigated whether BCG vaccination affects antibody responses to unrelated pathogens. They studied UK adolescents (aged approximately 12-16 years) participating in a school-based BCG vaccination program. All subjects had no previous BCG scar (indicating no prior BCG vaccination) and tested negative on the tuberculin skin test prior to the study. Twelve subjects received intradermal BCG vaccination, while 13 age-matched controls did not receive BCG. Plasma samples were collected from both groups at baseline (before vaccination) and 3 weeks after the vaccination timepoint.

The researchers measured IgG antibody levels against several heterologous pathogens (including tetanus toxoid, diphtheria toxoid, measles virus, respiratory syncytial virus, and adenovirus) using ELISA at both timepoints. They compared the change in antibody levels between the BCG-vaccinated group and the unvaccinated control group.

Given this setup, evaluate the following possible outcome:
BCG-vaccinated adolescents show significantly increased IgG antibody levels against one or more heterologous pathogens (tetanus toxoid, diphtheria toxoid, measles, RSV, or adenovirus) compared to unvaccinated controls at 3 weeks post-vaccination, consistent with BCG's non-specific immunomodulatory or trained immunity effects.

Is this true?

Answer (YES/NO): NO